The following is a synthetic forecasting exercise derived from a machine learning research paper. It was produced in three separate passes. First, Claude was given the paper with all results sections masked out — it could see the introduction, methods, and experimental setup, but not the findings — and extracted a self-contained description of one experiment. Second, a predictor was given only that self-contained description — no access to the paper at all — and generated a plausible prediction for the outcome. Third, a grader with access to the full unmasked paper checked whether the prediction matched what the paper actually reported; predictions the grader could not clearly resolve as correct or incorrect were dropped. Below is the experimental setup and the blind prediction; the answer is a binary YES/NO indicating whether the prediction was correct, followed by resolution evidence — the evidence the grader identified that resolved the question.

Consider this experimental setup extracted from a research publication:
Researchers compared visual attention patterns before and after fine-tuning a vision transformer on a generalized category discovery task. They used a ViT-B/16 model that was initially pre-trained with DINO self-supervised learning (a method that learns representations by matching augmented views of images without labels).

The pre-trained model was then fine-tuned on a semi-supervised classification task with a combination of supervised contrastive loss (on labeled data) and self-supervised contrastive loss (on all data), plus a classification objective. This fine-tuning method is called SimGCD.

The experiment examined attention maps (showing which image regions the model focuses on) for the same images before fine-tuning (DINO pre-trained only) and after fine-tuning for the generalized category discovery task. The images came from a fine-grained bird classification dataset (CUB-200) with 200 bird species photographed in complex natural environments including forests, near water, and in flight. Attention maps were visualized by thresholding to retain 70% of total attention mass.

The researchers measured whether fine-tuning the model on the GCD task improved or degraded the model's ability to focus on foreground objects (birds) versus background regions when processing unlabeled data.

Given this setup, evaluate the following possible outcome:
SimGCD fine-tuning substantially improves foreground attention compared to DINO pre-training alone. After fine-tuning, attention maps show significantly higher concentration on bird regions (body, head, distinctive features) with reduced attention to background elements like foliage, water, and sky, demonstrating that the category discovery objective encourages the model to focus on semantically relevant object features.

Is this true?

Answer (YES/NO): NO